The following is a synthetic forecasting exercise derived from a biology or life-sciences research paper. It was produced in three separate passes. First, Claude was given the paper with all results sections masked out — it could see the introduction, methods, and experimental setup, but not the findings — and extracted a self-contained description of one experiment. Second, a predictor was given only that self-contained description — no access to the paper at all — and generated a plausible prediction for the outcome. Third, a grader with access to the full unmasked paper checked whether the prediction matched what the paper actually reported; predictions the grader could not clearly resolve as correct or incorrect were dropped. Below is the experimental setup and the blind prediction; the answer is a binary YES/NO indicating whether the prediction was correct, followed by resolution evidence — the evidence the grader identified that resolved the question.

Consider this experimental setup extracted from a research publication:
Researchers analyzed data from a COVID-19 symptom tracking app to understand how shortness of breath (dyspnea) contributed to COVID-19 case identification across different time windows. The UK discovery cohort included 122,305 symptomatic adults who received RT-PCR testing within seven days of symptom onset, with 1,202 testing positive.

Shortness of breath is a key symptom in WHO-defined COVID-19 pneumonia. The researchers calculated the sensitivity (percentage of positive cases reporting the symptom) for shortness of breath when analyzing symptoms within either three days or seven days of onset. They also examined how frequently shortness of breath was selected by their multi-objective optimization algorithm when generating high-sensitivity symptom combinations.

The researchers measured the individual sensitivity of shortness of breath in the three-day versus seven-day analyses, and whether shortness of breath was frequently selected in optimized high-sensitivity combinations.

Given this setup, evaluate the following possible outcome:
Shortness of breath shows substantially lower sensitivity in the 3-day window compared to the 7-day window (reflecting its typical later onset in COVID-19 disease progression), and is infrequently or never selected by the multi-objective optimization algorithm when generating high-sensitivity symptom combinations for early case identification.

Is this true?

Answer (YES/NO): YES